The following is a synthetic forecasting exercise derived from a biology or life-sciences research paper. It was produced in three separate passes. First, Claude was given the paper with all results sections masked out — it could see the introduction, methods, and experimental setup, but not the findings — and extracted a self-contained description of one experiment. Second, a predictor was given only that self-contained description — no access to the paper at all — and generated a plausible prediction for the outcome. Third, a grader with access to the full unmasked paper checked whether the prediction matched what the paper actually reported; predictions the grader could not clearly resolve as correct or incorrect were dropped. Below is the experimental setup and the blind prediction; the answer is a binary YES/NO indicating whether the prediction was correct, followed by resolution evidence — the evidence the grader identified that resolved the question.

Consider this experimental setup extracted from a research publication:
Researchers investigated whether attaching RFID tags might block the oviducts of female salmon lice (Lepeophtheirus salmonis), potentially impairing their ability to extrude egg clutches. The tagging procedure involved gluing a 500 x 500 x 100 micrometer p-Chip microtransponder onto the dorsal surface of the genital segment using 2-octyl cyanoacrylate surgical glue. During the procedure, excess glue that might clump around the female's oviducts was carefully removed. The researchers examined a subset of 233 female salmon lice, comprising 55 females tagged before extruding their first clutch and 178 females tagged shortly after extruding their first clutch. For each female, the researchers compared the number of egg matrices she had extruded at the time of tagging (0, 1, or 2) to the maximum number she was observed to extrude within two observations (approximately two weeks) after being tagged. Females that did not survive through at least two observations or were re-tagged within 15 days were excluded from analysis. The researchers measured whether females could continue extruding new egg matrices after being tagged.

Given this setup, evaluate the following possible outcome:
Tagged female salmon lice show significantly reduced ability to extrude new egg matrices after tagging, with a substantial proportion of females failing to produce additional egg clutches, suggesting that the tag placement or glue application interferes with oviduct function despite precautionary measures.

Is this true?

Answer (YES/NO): NO